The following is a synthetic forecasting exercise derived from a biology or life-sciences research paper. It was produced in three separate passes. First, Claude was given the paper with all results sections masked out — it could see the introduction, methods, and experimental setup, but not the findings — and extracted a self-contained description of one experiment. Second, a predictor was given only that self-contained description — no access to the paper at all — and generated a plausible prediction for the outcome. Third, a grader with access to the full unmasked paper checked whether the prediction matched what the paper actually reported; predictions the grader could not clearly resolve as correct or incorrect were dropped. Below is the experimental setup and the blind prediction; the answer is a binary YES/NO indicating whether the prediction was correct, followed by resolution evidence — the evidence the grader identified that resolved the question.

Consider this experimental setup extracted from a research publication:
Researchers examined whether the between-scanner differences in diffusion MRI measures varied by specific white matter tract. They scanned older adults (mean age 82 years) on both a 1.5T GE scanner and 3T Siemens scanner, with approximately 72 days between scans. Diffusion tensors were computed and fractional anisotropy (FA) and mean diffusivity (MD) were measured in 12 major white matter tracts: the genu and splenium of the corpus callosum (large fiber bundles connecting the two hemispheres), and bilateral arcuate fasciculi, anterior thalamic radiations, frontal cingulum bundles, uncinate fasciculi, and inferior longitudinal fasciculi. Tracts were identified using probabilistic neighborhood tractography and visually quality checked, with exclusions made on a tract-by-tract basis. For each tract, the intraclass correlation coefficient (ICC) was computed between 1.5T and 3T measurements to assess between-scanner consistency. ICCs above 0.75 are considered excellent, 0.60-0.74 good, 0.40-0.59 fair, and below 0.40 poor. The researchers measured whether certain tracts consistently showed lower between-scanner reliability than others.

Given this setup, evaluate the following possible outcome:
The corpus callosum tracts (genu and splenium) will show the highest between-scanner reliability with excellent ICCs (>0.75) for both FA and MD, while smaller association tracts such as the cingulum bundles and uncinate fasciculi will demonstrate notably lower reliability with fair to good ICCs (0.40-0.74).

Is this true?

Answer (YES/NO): NO